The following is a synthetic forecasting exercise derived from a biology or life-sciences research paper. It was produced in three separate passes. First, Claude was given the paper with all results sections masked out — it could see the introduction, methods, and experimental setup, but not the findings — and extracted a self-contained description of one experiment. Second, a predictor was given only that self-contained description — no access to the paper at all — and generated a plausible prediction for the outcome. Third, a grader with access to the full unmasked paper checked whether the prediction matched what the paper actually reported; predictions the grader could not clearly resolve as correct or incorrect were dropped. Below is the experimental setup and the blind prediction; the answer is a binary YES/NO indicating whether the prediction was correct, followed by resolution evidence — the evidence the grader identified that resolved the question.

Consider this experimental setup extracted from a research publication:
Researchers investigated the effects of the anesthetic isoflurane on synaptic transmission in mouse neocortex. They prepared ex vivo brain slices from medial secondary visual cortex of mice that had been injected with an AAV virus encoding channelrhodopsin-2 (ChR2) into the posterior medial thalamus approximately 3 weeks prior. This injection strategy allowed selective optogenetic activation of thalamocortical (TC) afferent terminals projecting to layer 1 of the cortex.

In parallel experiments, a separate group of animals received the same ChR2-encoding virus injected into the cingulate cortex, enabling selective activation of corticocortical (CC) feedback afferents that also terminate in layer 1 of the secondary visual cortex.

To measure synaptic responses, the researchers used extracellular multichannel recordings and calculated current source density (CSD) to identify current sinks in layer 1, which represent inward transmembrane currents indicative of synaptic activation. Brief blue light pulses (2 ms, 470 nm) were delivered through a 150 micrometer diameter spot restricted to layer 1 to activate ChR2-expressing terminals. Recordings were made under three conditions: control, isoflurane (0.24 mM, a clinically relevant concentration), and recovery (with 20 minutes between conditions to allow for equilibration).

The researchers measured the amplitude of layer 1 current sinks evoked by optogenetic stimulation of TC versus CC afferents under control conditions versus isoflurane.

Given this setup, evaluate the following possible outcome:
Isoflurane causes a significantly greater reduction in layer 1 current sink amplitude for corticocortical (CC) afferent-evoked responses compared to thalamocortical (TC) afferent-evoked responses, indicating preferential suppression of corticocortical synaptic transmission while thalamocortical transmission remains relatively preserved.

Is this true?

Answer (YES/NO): YES